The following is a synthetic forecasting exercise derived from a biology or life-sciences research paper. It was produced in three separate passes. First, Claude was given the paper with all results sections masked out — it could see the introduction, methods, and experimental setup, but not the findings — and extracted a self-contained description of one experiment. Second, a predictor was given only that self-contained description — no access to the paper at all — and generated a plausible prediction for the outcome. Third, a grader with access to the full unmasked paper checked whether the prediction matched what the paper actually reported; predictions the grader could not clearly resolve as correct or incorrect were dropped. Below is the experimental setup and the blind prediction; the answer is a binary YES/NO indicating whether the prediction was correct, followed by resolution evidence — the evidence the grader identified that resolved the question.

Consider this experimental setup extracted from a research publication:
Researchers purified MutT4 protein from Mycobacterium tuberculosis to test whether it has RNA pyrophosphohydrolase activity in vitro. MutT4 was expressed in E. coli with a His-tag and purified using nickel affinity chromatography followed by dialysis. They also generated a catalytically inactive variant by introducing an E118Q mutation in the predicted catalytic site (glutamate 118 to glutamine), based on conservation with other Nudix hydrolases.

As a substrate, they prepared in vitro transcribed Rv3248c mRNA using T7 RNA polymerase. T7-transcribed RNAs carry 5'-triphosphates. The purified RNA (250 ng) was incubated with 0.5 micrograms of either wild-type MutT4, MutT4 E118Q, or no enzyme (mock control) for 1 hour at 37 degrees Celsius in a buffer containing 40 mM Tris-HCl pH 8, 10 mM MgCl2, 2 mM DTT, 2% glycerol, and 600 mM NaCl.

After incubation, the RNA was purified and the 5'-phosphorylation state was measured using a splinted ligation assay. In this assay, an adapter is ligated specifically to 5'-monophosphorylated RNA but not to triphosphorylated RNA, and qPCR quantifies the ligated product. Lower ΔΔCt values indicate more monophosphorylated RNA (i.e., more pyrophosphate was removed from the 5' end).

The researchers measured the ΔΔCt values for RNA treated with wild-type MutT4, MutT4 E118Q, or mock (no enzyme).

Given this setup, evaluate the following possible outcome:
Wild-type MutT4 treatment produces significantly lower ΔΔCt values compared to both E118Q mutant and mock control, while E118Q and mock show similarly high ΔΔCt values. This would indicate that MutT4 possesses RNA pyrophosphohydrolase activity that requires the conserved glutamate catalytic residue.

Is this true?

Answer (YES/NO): YES